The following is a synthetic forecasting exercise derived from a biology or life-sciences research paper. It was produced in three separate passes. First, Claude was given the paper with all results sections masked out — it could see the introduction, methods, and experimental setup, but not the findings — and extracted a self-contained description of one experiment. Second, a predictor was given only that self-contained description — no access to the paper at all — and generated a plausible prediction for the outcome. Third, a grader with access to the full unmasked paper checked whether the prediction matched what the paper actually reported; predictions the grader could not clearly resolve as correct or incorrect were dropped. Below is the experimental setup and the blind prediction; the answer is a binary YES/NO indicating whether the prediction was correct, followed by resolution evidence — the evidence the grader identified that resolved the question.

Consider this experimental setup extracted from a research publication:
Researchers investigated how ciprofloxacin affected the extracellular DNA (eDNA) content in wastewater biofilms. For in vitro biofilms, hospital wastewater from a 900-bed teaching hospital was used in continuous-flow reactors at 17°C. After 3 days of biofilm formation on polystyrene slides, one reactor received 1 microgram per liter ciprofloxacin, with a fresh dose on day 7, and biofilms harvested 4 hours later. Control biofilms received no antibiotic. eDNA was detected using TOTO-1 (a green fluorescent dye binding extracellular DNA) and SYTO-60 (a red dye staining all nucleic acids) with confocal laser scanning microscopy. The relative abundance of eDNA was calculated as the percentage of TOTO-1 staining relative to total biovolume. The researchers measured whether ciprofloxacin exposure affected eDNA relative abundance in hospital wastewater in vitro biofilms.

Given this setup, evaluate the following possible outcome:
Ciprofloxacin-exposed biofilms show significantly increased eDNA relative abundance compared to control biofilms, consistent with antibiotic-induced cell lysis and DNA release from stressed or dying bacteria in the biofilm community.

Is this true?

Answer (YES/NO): NO